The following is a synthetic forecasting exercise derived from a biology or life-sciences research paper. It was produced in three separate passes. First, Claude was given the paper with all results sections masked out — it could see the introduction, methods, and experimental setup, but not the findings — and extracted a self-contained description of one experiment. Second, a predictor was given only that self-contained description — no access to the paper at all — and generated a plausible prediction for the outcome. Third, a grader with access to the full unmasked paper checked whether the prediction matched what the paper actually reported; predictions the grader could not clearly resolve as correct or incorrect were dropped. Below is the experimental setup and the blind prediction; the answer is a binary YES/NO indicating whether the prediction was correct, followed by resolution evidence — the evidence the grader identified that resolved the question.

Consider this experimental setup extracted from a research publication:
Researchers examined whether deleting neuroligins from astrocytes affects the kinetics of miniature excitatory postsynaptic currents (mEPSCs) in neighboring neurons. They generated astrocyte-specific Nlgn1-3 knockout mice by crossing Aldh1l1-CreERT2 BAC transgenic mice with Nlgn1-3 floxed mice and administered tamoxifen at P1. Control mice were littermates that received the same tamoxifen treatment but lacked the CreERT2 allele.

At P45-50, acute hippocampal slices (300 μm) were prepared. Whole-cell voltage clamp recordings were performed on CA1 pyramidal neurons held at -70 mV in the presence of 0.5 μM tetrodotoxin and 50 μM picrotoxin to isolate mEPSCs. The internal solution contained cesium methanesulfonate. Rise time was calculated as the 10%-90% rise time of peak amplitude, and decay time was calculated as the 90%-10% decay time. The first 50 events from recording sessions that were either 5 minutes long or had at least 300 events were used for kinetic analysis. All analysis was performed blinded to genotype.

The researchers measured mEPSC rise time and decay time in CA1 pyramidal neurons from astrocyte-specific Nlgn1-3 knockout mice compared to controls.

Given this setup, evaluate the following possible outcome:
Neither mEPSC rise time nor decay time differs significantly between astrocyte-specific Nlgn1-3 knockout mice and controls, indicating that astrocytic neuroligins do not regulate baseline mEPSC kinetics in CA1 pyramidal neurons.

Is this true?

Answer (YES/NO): YES